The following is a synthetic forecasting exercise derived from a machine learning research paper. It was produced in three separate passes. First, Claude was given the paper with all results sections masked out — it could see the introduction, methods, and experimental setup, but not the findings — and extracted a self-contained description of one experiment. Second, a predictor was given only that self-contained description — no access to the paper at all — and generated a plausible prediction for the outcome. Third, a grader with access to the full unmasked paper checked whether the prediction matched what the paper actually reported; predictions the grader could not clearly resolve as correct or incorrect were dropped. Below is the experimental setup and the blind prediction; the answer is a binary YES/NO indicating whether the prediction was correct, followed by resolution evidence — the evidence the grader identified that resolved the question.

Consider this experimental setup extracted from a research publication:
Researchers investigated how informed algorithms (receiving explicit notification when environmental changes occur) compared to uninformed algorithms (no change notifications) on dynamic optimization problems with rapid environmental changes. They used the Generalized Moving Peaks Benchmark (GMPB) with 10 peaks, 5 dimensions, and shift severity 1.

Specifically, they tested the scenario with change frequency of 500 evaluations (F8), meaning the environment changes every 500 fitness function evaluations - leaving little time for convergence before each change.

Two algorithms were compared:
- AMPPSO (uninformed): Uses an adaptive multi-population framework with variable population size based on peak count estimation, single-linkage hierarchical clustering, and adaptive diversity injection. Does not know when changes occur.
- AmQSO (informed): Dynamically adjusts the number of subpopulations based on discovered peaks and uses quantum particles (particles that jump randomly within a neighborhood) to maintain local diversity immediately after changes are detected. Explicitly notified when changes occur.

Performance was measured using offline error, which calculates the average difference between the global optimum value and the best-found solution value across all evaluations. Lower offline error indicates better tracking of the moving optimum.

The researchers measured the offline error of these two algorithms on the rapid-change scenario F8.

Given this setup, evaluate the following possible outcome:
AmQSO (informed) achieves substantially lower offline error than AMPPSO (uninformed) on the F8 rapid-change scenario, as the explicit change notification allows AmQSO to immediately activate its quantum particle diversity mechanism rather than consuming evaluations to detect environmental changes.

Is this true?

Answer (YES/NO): YES